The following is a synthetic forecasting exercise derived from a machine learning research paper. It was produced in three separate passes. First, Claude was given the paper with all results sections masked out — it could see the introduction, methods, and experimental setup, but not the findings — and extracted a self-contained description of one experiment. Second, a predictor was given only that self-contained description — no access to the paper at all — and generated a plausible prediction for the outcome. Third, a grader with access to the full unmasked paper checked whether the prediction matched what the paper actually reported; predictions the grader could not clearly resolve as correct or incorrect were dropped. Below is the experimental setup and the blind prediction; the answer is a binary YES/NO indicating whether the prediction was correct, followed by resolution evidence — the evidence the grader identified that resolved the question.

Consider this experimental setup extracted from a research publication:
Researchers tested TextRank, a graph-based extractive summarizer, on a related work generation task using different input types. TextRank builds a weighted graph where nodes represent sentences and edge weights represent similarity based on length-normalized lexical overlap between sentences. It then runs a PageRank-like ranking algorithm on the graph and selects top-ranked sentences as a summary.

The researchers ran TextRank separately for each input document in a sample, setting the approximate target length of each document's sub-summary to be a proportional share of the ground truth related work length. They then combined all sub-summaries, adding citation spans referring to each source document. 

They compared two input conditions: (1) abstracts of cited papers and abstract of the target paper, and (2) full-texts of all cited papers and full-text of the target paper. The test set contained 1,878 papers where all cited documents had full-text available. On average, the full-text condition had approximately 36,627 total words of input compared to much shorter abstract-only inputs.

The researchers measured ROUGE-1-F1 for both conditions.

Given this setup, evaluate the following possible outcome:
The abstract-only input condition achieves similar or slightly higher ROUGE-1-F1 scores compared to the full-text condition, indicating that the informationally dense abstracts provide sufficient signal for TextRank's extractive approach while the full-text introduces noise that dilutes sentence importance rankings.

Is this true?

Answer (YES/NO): YES